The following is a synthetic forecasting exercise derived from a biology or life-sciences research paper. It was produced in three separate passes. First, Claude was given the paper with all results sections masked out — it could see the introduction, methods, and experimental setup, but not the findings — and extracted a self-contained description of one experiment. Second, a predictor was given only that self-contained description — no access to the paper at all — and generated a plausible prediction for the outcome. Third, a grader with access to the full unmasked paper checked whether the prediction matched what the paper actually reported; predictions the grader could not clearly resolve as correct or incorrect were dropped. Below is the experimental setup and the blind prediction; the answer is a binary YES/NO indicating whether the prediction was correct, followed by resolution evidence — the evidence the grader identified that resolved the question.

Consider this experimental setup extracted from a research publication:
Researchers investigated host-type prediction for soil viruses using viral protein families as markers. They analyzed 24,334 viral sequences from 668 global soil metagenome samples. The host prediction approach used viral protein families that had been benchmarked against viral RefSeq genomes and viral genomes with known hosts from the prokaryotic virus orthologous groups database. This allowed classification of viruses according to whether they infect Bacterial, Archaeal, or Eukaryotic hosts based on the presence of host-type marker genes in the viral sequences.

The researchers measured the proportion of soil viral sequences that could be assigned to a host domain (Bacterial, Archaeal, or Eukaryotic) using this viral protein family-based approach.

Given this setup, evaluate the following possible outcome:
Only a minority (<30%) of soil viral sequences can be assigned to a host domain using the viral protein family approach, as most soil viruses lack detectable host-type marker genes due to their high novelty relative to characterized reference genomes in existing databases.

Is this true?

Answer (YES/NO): NO